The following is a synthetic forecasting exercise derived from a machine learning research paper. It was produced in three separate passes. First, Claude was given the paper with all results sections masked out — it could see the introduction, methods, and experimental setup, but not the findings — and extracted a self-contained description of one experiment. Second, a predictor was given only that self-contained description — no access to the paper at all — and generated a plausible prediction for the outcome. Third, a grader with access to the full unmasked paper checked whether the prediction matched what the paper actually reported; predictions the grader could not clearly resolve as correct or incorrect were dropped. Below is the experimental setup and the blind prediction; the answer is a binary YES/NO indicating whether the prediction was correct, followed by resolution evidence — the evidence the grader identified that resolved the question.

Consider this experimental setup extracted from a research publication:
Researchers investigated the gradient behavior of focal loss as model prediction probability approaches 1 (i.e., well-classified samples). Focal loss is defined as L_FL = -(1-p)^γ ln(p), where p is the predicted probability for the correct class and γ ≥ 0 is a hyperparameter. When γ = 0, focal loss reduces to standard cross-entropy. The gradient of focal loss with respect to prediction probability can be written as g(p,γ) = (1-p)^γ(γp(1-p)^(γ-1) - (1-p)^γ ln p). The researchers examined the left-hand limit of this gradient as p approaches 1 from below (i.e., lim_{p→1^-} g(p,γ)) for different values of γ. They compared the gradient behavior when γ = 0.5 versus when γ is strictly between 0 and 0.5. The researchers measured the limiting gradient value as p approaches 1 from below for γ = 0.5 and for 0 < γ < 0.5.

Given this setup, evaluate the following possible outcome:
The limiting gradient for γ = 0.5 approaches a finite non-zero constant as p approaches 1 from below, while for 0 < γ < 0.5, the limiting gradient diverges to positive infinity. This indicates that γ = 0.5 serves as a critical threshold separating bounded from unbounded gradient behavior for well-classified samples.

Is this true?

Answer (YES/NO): YES